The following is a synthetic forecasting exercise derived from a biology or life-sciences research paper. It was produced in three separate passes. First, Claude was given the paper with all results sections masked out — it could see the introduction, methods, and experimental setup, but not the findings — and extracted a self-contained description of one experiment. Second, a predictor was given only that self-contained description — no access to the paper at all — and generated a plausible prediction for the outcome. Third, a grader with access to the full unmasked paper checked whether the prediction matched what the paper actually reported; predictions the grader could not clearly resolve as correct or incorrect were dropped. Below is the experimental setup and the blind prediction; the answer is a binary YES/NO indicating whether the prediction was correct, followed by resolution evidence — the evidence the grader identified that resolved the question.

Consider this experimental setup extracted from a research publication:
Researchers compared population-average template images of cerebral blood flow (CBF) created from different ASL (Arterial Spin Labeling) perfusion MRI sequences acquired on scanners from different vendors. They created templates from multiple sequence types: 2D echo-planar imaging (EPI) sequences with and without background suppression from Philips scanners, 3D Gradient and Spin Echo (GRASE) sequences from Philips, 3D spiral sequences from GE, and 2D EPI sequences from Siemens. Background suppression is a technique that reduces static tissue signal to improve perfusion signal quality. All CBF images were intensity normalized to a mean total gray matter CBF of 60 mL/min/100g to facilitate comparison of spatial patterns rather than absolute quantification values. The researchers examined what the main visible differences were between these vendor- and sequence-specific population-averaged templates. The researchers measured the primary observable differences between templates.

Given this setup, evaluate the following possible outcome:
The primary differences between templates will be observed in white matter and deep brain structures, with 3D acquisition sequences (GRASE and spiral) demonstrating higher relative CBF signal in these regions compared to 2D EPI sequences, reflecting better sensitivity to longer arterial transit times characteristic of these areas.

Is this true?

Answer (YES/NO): NO